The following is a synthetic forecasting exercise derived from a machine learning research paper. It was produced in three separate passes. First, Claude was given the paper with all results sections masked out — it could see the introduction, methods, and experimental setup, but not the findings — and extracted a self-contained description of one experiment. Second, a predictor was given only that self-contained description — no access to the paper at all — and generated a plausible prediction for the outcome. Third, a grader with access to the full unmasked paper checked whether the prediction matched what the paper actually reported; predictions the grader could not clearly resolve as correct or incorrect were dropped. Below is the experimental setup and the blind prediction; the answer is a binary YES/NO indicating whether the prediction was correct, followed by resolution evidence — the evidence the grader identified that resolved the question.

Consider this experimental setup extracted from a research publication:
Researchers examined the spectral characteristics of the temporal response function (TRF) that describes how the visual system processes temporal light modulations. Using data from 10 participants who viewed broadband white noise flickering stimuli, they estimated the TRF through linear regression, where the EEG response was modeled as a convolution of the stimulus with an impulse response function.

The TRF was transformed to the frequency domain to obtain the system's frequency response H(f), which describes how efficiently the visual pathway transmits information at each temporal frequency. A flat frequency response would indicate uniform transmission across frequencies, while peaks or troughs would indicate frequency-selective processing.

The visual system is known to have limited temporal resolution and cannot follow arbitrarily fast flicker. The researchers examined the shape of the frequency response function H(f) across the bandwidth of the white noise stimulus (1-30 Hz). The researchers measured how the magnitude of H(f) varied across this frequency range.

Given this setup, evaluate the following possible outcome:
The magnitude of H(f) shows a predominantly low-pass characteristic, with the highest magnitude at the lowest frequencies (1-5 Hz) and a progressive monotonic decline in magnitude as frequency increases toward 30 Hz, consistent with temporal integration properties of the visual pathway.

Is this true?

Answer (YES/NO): NO